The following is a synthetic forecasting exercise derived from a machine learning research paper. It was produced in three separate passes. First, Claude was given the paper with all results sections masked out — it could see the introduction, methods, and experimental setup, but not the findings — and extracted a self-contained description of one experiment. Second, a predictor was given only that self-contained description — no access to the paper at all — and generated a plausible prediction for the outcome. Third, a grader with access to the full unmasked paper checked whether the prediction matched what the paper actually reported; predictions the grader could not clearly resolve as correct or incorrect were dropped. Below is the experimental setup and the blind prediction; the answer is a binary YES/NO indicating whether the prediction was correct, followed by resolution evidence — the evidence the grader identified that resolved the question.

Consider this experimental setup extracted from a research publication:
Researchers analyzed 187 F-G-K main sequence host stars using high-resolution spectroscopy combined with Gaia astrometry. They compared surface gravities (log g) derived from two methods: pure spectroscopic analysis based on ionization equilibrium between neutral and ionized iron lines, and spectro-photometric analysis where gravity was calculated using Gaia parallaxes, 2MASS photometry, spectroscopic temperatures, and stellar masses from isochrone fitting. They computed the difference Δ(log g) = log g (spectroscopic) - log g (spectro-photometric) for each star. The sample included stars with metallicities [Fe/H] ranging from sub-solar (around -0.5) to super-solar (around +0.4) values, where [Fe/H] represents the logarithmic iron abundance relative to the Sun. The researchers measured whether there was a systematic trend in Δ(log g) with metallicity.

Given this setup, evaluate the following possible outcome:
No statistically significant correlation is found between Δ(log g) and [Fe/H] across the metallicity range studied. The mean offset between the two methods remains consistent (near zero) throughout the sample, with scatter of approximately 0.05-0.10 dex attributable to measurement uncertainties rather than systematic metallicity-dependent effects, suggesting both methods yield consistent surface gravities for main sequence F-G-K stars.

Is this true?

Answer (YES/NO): NO